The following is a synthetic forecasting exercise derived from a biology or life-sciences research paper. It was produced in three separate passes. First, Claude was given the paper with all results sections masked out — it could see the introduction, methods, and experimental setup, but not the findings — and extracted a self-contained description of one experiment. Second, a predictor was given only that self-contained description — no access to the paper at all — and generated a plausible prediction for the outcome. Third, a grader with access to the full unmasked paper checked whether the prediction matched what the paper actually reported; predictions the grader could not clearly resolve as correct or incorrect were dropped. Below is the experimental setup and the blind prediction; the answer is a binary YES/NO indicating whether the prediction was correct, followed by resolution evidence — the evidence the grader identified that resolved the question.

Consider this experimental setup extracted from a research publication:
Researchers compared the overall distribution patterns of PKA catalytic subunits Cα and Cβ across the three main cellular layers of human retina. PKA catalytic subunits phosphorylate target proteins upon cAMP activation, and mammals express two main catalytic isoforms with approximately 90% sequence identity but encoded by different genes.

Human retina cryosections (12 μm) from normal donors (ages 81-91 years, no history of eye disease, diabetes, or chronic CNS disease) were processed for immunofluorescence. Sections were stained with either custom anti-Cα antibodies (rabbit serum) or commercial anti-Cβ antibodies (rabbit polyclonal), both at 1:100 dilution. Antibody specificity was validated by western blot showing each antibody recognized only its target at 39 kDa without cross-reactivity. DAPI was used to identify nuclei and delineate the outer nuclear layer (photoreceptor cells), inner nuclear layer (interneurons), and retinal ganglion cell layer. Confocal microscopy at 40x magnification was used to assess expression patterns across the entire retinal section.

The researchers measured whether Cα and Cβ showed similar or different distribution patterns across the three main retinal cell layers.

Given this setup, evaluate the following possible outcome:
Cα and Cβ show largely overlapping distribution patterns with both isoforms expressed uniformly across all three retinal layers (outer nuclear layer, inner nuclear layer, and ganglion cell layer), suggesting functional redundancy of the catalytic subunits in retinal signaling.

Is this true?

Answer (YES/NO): NO